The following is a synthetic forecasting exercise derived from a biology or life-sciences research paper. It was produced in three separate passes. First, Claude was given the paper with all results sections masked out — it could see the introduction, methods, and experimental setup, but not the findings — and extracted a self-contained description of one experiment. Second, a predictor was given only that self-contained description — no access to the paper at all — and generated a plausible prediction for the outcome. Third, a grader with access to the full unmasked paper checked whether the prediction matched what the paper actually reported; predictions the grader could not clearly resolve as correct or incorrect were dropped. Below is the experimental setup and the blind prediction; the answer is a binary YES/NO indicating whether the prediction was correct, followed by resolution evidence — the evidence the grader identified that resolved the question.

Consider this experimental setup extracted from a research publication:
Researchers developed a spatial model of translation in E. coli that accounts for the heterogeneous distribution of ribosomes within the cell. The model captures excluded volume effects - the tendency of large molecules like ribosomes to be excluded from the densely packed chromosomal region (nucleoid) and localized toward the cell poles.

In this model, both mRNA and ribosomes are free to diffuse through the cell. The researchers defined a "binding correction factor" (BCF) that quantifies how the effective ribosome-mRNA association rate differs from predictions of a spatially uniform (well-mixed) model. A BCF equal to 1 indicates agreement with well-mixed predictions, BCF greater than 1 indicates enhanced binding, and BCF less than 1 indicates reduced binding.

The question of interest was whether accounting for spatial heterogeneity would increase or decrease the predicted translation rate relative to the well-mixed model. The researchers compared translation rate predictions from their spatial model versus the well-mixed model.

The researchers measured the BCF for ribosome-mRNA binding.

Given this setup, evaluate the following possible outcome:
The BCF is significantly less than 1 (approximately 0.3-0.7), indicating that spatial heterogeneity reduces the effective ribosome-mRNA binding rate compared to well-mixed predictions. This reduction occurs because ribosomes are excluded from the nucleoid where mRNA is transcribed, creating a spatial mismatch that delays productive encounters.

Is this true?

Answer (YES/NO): NO